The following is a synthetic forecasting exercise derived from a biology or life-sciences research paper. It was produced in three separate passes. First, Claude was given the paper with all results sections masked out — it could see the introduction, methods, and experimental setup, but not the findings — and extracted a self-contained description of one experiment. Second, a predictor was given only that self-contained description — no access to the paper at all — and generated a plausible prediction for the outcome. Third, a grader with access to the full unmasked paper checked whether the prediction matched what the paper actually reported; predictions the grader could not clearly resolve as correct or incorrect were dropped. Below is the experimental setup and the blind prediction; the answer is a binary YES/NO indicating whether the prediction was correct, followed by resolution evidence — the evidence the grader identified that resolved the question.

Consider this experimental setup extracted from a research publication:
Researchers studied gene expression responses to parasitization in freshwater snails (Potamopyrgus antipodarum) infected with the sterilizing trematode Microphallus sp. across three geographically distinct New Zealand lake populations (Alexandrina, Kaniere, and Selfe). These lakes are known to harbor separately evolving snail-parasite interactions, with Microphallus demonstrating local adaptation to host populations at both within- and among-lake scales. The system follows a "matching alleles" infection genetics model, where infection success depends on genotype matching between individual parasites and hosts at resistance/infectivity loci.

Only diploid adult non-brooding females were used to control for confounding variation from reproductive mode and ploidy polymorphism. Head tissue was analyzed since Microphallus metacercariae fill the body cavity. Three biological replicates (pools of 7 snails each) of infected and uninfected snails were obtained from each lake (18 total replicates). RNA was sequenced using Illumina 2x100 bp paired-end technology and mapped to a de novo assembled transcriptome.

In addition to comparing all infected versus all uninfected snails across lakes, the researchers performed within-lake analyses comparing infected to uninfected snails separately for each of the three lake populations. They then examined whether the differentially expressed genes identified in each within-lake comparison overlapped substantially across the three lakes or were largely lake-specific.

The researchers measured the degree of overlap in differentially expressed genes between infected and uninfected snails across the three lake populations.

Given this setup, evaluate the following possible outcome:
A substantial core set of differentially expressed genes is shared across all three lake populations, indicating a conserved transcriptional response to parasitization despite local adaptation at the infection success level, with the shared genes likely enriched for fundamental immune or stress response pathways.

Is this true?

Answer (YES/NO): NO